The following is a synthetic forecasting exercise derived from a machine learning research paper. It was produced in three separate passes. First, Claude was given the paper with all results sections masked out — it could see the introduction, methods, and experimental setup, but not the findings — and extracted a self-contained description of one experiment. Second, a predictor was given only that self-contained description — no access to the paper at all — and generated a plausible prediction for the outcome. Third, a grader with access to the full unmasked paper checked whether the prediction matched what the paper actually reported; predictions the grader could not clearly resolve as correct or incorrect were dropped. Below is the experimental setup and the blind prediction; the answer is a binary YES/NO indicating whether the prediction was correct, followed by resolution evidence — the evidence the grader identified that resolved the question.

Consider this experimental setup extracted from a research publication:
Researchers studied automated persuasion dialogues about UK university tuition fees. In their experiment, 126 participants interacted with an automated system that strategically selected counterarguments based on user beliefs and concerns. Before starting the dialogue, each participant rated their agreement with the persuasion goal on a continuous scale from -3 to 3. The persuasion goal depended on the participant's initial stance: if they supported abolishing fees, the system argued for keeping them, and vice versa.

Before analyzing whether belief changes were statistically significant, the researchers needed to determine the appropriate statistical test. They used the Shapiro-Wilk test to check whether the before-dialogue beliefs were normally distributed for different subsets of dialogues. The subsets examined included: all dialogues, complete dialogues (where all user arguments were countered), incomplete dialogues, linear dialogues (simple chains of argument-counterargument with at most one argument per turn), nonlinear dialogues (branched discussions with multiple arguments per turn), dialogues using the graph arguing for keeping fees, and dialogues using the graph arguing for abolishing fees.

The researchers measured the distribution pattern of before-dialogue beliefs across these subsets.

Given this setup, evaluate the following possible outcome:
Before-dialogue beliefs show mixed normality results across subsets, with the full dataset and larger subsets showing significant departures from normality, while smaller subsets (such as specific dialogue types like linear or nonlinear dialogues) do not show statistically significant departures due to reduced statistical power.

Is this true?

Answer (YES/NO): NO